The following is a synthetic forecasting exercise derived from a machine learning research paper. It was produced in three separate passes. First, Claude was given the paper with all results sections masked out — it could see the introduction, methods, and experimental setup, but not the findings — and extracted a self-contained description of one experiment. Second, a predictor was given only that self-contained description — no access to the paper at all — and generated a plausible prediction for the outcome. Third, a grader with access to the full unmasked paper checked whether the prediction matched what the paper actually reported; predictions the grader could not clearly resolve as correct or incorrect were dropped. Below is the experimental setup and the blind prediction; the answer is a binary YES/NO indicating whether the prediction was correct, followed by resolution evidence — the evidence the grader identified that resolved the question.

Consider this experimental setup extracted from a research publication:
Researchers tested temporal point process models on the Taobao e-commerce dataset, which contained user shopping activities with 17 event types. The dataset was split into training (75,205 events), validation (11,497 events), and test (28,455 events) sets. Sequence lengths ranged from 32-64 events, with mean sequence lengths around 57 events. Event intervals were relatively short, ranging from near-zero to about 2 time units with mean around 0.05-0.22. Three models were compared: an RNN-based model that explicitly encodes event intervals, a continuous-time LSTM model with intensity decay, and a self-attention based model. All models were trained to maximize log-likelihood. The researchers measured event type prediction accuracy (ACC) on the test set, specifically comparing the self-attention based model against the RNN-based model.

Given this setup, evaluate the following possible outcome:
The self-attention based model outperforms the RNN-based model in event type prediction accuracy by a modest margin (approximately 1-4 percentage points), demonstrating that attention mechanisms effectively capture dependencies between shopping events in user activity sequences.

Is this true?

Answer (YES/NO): YES